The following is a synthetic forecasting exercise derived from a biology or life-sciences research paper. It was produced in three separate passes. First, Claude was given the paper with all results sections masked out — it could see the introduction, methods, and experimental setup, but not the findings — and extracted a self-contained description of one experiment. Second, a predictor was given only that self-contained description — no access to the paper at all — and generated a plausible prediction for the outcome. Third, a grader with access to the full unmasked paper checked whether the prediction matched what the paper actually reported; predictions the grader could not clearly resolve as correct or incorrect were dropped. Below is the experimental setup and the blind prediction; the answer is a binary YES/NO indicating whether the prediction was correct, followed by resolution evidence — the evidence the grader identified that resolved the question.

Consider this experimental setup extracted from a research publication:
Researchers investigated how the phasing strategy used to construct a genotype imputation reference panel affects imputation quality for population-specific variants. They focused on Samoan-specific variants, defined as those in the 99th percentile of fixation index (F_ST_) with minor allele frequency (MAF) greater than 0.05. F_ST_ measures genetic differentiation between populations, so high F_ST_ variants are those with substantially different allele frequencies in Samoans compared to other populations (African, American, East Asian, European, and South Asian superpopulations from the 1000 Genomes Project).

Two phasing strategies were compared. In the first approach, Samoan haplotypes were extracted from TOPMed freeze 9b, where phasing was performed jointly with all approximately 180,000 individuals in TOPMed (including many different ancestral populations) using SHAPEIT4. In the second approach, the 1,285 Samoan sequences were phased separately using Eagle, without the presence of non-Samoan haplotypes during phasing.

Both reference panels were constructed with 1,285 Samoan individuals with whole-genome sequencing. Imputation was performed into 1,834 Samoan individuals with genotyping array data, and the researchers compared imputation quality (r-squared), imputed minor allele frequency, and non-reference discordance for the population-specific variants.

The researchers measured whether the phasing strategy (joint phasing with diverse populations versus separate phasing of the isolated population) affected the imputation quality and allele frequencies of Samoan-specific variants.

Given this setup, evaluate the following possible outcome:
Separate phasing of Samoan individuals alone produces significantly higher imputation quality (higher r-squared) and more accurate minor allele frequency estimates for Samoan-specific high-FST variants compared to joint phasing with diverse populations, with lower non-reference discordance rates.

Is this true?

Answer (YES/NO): NO